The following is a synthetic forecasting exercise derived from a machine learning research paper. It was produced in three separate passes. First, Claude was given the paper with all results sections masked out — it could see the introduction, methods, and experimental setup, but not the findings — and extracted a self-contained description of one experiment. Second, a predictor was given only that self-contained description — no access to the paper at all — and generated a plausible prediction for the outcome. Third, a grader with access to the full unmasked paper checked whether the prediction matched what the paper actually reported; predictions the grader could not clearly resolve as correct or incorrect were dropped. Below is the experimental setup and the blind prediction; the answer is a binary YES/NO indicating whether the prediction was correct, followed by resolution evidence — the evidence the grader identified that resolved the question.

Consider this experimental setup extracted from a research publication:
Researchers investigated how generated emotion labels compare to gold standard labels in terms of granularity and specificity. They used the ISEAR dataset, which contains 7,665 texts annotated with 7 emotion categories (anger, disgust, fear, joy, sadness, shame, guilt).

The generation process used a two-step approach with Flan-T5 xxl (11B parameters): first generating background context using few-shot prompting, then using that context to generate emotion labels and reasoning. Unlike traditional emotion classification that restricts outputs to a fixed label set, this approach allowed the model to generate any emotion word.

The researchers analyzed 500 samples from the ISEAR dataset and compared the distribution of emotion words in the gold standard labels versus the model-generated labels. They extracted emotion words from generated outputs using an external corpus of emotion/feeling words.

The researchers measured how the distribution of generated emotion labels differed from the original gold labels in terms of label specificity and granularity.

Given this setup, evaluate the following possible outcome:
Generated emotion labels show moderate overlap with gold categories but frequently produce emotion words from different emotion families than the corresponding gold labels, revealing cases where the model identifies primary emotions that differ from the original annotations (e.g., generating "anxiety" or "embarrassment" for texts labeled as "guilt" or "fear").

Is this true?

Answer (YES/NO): NO